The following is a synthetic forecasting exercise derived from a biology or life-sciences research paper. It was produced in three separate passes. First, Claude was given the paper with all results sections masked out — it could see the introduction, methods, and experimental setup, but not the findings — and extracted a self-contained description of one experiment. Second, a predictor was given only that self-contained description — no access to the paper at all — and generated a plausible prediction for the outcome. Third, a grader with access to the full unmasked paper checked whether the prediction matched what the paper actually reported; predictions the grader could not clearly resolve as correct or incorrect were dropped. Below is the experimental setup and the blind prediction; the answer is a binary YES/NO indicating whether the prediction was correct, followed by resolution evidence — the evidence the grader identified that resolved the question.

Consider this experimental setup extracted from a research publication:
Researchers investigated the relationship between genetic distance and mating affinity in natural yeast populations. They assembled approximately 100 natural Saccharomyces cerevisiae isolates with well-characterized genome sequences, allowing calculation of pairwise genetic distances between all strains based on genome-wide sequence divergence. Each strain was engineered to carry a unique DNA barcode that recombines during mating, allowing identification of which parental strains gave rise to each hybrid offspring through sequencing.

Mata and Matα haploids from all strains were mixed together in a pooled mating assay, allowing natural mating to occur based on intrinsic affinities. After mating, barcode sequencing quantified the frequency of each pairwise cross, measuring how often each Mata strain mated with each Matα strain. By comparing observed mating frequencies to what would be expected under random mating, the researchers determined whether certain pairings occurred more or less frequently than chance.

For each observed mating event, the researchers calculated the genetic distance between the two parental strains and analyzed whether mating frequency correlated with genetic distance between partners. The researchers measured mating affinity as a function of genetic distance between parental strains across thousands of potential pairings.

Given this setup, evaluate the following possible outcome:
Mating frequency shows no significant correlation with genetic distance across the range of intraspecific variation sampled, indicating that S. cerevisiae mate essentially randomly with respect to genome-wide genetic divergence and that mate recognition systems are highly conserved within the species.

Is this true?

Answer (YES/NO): NO